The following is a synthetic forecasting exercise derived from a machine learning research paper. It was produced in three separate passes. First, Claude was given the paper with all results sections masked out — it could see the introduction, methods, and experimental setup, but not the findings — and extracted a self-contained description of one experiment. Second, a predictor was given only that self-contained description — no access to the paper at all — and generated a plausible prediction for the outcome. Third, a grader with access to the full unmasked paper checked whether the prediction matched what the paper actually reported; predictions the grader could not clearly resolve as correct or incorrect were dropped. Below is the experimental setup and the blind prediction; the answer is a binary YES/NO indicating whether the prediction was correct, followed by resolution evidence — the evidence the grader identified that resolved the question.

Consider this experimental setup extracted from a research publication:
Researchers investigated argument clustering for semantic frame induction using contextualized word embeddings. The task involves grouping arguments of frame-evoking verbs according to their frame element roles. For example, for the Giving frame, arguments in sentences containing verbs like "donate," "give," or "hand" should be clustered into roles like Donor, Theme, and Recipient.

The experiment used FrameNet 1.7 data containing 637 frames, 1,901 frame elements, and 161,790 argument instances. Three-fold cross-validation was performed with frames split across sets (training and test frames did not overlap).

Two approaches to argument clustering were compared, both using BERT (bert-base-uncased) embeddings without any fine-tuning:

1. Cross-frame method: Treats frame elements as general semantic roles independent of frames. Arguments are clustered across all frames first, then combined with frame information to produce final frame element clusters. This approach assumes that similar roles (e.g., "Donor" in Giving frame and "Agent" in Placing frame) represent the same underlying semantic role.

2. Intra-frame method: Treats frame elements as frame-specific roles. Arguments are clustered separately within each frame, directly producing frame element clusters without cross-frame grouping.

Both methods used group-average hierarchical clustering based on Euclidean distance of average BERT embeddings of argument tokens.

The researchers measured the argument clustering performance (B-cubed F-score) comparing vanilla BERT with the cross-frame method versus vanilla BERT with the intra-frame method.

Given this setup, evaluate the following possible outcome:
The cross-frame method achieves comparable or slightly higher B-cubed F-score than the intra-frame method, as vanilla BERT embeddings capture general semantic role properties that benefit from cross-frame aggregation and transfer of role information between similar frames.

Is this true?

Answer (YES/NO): YES